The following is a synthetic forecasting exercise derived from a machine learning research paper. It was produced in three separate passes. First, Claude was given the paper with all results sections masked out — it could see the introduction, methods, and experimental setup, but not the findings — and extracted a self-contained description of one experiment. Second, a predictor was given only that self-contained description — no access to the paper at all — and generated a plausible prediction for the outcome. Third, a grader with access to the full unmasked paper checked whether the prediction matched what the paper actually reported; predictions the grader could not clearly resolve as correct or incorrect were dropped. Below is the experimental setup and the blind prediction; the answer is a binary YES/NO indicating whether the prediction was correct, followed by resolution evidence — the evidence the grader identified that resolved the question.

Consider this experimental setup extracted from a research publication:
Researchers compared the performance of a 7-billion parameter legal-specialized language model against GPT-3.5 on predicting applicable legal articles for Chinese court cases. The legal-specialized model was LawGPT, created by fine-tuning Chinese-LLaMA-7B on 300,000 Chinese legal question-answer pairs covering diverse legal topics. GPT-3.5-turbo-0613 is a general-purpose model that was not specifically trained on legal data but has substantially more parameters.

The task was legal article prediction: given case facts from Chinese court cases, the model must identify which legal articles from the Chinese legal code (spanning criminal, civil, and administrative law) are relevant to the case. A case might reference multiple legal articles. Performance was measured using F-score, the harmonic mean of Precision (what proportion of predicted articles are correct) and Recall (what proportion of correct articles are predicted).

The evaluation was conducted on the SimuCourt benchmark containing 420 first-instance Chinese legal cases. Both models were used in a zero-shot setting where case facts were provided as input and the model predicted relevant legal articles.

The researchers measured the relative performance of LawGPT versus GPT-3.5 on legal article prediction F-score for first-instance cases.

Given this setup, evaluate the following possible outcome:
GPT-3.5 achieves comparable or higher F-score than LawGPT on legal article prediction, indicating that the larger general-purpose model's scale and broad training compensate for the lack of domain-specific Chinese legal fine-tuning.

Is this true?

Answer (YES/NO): YES